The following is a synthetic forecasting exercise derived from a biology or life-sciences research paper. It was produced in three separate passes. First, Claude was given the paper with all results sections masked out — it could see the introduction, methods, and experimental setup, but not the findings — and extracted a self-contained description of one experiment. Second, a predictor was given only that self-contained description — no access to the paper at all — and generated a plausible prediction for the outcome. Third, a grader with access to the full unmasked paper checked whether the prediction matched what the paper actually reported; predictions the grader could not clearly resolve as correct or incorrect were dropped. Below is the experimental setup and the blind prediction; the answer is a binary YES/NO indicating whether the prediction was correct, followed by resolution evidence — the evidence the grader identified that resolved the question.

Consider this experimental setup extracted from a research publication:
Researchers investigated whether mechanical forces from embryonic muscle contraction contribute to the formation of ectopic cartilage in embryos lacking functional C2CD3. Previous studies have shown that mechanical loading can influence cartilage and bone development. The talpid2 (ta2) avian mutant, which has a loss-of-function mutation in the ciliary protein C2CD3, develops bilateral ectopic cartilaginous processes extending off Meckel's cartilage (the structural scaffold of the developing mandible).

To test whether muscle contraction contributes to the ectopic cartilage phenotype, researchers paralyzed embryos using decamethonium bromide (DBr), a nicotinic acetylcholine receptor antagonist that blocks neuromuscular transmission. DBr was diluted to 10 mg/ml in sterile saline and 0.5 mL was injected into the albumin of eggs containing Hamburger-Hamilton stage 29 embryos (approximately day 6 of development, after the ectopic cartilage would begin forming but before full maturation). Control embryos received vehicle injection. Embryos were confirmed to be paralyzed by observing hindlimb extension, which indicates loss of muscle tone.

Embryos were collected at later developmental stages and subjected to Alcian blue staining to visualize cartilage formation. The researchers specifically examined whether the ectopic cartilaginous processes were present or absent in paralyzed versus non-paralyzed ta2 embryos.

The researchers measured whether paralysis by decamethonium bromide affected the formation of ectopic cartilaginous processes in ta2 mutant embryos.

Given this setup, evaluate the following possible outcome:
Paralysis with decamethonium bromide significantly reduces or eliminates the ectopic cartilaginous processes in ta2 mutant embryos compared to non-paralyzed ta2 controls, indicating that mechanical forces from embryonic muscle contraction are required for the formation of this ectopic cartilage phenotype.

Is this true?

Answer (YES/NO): NO